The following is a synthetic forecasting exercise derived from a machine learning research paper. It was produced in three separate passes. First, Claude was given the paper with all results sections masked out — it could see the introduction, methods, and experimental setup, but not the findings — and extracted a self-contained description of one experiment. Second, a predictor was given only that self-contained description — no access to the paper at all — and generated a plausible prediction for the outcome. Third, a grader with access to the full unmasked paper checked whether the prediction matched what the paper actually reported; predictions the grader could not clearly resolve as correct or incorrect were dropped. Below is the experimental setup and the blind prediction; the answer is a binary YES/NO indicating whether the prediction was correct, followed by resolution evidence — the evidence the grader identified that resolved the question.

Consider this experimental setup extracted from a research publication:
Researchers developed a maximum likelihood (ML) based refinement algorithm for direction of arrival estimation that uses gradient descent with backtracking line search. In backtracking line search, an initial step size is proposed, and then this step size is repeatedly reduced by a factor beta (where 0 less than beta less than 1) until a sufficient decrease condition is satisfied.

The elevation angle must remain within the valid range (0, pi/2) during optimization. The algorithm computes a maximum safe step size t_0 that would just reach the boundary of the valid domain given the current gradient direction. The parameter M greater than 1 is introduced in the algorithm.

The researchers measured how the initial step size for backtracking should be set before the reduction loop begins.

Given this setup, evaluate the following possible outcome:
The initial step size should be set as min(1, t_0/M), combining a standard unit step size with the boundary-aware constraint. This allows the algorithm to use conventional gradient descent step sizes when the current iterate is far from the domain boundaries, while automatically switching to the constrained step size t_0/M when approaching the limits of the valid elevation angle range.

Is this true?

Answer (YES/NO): NO